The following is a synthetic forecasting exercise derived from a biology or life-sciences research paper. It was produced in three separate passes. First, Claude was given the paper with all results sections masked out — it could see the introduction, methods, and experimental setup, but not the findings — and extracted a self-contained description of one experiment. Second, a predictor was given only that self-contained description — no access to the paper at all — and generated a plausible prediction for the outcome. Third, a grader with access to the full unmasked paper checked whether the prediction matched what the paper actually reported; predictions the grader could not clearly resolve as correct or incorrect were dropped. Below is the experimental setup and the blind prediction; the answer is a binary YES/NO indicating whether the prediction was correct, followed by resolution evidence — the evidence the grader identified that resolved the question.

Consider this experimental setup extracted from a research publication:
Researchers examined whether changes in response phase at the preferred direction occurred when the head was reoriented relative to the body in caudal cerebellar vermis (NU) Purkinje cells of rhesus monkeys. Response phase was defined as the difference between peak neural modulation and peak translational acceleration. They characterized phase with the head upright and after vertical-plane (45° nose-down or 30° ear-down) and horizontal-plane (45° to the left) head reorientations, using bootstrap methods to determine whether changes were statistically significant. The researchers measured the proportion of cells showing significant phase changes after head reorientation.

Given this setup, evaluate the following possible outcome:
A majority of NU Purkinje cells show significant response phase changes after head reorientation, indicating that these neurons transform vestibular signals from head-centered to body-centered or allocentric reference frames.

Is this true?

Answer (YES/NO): NO